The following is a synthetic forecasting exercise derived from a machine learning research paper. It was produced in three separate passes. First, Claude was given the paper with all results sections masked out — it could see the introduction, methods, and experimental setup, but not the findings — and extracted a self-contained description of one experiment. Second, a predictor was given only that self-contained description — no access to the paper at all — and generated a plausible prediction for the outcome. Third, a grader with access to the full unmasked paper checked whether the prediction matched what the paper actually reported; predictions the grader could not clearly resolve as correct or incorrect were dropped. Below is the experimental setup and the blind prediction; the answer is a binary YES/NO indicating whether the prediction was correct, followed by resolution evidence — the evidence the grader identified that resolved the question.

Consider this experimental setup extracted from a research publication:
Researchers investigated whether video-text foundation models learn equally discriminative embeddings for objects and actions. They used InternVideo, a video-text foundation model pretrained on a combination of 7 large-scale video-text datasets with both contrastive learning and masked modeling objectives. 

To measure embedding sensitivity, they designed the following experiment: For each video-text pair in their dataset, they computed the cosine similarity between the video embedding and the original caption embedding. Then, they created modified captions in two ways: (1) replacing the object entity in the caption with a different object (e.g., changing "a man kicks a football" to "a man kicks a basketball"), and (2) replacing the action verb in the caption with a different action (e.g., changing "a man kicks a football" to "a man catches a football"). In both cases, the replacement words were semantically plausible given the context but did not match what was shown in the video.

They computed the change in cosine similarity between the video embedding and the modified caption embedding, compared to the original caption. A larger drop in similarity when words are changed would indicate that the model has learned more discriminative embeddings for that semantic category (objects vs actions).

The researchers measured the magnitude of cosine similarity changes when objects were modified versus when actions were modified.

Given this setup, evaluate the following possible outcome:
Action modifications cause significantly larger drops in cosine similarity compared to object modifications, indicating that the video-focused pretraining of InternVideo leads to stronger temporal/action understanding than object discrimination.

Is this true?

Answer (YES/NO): NO